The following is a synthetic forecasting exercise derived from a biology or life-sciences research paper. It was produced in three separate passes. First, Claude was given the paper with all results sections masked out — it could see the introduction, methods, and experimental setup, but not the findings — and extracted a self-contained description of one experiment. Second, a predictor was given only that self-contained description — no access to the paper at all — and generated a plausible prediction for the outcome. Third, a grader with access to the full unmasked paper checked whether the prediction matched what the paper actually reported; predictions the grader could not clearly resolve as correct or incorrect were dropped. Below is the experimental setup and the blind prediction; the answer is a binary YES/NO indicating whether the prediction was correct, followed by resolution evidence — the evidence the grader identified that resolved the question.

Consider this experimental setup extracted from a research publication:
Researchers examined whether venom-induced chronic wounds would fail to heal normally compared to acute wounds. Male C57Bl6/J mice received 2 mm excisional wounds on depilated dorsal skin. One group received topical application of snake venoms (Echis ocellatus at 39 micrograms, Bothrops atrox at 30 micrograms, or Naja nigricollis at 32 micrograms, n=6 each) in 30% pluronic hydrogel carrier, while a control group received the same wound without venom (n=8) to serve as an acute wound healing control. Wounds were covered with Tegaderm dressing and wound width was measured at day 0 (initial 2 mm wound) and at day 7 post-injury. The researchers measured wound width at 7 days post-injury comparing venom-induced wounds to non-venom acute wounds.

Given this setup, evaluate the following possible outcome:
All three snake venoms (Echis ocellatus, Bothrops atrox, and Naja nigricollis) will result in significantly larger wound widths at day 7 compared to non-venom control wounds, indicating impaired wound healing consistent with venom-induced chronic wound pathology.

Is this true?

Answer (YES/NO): YES